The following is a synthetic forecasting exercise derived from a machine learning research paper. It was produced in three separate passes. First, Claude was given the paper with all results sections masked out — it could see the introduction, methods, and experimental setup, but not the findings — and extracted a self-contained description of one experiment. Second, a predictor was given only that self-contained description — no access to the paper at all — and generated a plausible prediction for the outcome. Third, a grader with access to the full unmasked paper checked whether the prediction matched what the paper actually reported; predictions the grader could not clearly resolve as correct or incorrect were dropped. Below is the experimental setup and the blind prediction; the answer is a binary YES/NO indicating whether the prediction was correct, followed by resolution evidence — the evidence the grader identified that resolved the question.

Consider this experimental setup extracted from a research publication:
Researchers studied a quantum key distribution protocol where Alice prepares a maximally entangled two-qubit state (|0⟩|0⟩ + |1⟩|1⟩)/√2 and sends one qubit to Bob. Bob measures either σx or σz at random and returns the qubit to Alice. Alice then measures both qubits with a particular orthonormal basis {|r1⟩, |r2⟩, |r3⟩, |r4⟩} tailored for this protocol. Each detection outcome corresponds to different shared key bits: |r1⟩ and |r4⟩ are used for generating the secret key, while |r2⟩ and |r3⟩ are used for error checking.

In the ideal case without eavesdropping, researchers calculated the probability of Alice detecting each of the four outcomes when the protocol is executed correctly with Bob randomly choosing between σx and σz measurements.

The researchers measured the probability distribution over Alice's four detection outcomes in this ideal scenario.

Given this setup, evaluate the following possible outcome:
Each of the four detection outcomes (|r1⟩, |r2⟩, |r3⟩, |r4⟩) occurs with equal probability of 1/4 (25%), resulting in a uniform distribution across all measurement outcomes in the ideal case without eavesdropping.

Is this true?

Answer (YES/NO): YES